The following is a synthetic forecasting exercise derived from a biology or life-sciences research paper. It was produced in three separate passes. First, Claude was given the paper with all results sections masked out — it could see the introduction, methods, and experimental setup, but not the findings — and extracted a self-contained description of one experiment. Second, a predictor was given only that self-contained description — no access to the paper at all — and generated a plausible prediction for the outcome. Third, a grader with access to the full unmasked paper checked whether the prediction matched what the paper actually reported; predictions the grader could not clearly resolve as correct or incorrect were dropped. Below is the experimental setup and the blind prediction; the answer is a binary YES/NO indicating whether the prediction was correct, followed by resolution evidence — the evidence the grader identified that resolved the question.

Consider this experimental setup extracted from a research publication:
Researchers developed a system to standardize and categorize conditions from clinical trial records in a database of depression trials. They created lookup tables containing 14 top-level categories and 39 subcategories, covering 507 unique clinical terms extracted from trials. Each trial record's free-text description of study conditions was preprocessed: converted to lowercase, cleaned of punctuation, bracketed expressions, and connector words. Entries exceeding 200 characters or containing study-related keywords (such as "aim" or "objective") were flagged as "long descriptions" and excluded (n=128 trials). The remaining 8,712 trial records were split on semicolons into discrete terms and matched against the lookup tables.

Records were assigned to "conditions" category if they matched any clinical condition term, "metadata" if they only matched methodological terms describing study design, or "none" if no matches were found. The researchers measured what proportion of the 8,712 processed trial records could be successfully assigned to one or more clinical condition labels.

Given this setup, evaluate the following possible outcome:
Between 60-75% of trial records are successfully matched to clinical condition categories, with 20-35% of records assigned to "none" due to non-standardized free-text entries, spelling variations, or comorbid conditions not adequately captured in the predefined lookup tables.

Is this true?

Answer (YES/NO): NO